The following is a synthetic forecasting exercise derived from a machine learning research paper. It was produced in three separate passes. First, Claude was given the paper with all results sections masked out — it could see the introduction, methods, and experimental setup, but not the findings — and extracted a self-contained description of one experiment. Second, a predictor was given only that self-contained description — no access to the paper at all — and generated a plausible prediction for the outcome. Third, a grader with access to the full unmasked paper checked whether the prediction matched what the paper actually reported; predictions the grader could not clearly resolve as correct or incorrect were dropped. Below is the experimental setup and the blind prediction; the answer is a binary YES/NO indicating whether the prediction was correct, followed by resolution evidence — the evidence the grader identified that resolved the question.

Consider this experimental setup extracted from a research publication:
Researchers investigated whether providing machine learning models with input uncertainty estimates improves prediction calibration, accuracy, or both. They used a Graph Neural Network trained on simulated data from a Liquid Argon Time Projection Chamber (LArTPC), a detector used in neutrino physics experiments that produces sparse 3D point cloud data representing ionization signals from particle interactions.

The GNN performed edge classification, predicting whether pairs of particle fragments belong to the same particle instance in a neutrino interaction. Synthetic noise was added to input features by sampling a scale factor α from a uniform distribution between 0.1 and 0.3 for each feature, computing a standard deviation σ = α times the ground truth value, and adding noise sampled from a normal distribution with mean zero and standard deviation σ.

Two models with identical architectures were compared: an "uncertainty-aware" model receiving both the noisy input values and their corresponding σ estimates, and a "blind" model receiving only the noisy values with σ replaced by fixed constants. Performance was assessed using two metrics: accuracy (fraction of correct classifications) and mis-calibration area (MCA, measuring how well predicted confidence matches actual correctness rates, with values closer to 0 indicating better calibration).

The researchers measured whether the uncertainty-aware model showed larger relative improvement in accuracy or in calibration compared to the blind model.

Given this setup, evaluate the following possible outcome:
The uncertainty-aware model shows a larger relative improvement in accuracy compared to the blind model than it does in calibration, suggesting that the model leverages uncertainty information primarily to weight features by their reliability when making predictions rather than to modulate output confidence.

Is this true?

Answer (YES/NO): YES